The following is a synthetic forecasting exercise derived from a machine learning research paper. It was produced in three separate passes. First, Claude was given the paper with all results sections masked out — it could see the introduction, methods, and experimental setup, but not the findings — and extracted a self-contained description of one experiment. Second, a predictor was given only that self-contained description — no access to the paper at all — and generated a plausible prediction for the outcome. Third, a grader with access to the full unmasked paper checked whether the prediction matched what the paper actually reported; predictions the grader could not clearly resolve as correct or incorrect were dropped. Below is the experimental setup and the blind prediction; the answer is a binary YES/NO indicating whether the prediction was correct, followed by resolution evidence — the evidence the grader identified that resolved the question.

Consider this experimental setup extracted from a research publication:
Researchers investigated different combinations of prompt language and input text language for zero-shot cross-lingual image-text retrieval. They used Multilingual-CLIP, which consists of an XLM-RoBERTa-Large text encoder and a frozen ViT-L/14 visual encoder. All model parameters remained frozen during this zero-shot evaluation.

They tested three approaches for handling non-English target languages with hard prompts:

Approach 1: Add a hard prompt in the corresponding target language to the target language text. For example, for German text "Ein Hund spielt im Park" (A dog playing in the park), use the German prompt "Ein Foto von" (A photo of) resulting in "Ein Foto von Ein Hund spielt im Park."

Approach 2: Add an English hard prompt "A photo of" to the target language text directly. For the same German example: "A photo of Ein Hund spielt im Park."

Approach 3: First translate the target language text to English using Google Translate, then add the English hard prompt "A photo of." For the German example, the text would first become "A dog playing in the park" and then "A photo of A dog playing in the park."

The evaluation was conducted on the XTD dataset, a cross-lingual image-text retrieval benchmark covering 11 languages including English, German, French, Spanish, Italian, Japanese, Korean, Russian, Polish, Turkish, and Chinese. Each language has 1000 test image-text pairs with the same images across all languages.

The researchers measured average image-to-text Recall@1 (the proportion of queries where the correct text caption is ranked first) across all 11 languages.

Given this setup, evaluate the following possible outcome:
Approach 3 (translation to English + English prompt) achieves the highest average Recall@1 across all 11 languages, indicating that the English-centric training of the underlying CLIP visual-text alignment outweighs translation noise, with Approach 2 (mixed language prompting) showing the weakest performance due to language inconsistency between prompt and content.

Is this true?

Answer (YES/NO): NO